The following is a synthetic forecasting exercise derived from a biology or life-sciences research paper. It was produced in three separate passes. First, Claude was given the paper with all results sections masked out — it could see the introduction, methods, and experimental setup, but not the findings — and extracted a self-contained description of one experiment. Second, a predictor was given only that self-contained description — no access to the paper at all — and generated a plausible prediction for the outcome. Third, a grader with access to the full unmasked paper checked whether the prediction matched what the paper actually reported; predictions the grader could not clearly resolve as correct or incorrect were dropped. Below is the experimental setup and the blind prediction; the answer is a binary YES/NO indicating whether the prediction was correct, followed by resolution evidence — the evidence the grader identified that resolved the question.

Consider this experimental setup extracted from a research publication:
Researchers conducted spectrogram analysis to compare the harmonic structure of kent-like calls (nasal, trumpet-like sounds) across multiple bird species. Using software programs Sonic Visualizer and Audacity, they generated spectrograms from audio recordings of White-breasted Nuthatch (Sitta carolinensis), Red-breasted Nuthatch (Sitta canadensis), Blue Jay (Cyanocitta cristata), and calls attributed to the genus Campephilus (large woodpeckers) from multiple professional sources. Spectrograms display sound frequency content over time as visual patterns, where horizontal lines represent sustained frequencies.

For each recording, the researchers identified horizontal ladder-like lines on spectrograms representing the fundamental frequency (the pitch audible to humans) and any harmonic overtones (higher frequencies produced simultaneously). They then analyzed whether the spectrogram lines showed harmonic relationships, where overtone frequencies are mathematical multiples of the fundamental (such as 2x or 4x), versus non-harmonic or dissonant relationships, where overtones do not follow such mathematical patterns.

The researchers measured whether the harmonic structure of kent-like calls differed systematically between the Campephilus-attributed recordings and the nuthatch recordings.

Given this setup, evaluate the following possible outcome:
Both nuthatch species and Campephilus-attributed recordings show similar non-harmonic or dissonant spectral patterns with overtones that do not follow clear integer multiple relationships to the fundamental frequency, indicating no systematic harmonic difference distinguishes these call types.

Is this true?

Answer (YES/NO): NO